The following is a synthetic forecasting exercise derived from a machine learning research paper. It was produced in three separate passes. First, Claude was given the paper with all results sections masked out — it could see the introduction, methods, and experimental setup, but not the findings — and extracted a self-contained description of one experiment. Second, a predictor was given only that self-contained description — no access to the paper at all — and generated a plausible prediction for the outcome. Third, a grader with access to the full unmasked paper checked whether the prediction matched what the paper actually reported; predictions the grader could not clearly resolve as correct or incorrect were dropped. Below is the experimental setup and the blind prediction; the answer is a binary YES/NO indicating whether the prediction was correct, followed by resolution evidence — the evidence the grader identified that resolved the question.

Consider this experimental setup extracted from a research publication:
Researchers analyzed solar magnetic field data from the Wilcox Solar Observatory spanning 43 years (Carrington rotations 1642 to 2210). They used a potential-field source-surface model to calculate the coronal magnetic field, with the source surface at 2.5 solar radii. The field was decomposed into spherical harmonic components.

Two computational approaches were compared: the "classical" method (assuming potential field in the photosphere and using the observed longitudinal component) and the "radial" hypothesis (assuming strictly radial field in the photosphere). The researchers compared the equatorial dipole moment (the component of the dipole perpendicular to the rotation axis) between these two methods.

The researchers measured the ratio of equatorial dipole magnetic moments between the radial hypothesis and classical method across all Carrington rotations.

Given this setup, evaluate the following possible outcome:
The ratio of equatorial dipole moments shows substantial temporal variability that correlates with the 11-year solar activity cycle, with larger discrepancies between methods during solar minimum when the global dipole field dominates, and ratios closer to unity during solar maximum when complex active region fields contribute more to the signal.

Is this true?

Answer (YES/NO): NO